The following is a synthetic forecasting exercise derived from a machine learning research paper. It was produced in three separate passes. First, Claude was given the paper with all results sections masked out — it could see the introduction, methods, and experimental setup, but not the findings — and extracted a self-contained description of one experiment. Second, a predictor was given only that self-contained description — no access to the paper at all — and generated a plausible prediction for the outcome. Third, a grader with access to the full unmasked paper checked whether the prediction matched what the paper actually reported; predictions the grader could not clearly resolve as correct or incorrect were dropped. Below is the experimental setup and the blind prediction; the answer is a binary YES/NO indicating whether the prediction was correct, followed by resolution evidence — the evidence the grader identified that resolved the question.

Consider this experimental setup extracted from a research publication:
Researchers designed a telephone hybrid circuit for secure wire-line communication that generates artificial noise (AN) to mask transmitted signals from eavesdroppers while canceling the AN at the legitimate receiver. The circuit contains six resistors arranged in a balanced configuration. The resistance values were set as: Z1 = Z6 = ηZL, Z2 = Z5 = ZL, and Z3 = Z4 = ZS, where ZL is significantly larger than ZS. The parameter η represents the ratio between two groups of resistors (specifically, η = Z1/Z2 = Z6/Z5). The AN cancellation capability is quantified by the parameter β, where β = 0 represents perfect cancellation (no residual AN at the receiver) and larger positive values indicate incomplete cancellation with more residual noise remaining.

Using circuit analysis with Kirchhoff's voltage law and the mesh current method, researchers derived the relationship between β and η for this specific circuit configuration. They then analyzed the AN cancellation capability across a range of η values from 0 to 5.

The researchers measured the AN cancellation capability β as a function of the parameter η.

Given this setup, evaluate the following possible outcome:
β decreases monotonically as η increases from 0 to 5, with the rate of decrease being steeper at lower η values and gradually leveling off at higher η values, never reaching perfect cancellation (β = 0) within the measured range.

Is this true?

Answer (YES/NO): NO